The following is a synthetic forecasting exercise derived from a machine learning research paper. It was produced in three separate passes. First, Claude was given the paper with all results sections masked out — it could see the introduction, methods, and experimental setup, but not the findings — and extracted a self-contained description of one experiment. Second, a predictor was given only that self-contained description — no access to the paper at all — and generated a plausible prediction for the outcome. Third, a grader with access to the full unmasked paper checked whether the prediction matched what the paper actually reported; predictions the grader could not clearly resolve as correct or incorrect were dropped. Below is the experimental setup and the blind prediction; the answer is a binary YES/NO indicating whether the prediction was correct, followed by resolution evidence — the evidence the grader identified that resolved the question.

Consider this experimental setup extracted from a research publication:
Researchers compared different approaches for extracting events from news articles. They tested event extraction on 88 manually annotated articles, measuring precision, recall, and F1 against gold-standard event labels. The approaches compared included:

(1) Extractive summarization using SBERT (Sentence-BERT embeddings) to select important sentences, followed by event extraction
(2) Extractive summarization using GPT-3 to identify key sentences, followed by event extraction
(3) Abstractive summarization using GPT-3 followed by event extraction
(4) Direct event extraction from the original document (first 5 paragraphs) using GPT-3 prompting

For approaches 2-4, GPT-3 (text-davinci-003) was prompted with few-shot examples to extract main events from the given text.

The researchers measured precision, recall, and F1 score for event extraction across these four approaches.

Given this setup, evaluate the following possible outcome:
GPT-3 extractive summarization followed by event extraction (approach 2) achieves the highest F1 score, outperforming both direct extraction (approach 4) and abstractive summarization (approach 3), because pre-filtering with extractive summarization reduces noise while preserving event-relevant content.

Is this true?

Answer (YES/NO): NO